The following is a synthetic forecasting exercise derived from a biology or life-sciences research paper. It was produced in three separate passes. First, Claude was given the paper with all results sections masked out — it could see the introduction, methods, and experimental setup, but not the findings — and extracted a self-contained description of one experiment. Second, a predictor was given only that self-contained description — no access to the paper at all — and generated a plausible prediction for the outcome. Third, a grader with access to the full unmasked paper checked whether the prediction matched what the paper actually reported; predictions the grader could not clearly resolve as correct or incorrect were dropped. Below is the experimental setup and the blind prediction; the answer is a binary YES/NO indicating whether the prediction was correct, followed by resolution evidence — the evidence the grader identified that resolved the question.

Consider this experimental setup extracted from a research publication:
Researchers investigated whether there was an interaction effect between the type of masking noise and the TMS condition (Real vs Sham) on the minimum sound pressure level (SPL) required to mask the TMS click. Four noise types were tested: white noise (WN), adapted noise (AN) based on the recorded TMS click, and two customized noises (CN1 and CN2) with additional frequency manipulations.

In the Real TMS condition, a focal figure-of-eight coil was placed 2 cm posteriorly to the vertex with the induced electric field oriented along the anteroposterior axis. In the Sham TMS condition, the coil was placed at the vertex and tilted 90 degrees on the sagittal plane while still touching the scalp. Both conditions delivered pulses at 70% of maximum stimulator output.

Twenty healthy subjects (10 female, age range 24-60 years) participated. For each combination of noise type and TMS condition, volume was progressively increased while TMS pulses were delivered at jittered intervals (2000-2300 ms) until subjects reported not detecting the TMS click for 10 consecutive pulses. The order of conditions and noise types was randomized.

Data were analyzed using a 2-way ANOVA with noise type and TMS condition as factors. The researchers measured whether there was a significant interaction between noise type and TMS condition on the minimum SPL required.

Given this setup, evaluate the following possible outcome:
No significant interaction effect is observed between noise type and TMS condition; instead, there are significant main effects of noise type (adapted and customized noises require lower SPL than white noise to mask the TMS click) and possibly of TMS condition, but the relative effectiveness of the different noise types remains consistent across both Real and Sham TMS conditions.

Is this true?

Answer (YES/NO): NO